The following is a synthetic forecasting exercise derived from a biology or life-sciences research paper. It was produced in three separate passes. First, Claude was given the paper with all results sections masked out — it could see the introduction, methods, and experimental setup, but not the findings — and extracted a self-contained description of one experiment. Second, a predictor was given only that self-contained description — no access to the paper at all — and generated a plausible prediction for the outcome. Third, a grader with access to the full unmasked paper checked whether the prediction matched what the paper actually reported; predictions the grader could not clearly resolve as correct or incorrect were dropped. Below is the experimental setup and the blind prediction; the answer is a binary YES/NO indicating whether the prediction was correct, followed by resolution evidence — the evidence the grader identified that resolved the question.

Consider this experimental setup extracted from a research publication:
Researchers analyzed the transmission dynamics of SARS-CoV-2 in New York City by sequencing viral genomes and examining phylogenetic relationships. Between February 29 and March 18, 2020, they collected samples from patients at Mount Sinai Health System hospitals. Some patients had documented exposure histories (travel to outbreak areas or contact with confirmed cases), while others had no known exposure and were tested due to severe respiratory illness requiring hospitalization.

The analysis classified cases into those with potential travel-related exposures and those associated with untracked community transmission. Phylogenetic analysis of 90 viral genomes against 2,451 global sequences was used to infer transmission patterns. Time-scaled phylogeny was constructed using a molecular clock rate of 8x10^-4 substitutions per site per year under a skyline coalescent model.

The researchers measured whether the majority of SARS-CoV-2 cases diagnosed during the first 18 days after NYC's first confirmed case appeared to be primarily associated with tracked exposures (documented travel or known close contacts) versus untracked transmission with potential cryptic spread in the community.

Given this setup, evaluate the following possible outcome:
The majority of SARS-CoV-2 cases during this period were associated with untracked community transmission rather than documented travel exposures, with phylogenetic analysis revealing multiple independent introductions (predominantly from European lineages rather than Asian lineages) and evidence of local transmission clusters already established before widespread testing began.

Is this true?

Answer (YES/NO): YES